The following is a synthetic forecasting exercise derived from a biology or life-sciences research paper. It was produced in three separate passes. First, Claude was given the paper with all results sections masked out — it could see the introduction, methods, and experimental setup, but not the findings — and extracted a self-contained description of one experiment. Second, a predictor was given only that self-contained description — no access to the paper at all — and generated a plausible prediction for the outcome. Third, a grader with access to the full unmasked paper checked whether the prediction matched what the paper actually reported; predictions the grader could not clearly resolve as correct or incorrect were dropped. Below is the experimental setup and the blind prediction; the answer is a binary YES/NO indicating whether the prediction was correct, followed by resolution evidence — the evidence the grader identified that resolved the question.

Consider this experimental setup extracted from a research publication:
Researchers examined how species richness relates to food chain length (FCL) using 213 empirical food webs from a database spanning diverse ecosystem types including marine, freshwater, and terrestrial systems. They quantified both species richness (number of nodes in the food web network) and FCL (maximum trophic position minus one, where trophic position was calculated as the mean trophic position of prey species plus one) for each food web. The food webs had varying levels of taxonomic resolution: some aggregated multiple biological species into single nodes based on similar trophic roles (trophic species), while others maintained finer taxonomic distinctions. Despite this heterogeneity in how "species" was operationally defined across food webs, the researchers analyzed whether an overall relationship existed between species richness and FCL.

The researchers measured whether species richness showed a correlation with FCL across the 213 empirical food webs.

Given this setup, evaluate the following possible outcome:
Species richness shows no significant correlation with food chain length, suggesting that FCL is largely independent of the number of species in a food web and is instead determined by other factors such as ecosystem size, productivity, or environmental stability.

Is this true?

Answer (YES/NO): NO